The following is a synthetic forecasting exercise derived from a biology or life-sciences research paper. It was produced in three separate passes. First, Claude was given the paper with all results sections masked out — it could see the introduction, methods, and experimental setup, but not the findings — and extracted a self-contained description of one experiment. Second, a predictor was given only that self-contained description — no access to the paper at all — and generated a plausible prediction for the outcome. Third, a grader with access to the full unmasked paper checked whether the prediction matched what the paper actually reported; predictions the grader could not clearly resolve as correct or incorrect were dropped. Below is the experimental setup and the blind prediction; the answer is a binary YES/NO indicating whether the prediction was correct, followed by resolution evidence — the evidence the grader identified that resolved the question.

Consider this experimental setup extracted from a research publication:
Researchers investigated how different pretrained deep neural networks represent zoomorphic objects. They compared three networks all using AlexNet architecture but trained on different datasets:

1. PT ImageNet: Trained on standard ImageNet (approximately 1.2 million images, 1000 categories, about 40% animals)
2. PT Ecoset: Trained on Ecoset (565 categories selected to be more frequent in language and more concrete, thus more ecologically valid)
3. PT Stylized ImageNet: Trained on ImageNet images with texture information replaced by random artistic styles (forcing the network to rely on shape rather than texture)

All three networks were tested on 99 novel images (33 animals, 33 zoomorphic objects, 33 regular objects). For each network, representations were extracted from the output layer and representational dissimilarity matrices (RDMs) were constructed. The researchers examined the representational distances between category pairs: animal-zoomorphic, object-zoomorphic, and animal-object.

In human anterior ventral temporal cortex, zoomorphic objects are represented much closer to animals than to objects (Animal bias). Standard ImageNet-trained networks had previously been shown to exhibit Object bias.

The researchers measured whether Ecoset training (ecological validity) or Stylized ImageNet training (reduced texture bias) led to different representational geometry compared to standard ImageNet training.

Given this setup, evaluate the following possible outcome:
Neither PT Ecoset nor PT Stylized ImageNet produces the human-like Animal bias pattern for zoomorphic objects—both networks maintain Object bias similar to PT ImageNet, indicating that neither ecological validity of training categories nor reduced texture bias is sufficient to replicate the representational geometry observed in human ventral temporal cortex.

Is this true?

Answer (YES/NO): YES